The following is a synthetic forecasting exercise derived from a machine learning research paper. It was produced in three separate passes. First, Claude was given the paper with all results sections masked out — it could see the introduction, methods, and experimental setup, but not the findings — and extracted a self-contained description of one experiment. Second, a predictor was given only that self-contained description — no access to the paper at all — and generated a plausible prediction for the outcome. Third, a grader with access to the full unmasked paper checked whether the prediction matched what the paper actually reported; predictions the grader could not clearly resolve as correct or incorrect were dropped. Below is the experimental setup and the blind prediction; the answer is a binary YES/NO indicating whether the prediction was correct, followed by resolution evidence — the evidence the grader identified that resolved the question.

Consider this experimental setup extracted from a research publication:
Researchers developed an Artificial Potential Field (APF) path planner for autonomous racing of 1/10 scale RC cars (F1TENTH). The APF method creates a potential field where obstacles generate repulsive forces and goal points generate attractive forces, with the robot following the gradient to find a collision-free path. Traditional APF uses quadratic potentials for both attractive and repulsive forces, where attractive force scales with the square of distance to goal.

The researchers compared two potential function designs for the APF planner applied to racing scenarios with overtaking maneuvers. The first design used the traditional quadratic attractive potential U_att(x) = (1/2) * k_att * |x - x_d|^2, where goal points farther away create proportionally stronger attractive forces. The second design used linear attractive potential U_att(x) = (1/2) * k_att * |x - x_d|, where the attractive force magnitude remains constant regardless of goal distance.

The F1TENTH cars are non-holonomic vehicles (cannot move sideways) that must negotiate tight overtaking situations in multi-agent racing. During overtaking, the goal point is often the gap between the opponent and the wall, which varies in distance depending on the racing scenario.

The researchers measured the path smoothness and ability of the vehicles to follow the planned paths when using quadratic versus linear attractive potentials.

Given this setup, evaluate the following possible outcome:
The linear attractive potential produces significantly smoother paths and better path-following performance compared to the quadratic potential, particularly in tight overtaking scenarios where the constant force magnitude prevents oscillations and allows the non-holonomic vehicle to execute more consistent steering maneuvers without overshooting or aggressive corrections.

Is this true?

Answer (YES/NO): NO